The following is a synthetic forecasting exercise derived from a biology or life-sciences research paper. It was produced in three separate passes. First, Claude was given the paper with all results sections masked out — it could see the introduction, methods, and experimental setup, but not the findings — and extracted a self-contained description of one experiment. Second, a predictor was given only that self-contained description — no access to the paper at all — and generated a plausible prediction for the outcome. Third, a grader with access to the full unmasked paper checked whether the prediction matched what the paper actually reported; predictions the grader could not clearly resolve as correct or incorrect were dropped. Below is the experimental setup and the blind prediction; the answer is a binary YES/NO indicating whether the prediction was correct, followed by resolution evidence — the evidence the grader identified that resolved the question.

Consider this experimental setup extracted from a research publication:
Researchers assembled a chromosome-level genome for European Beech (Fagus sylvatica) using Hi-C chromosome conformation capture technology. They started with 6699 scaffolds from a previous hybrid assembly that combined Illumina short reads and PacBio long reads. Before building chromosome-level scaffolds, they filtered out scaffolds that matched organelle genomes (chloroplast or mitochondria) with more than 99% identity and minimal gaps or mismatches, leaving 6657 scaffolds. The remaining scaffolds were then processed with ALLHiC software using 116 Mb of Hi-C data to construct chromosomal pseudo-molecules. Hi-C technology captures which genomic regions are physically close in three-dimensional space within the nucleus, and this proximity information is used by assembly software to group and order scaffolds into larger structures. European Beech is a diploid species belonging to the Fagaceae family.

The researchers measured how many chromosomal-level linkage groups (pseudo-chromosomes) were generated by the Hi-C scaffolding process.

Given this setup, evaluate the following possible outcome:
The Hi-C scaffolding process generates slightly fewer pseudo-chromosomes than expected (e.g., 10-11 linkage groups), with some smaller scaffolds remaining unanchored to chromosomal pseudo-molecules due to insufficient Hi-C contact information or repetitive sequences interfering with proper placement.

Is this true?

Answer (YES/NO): NO